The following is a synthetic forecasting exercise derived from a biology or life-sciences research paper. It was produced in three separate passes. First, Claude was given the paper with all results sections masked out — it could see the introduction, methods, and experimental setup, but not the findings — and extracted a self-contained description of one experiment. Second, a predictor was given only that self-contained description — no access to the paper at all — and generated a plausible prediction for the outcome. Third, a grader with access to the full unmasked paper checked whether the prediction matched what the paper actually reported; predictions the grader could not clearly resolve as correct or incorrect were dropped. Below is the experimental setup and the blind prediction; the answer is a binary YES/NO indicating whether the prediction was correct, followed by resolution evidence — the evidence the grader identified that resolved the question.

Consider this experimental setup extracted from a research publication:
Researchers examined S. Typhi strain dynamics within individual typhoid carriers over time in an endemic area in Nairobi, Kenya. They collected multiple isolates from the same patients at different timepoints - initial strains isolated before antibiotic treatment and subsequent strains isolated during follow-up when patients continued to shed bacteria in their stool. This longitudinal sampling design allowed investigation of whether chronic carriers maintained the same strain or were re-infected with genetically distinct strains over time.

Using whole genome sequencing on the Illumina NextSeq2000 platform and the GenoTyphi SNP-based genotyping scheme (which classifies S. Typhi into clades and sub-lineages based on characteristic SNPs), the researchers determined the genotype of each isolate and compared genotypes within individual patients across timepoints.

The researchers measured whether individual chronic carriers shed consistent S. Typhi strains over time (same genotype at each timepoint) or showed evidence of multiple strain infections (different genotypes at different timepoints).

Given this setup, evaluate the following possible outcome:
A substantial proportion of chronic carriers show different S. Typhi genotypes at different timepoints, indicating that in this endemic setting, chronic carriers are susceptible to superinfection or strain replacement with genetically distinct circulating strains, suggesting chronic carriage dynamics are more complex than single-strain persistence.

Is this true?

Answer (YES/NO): NO